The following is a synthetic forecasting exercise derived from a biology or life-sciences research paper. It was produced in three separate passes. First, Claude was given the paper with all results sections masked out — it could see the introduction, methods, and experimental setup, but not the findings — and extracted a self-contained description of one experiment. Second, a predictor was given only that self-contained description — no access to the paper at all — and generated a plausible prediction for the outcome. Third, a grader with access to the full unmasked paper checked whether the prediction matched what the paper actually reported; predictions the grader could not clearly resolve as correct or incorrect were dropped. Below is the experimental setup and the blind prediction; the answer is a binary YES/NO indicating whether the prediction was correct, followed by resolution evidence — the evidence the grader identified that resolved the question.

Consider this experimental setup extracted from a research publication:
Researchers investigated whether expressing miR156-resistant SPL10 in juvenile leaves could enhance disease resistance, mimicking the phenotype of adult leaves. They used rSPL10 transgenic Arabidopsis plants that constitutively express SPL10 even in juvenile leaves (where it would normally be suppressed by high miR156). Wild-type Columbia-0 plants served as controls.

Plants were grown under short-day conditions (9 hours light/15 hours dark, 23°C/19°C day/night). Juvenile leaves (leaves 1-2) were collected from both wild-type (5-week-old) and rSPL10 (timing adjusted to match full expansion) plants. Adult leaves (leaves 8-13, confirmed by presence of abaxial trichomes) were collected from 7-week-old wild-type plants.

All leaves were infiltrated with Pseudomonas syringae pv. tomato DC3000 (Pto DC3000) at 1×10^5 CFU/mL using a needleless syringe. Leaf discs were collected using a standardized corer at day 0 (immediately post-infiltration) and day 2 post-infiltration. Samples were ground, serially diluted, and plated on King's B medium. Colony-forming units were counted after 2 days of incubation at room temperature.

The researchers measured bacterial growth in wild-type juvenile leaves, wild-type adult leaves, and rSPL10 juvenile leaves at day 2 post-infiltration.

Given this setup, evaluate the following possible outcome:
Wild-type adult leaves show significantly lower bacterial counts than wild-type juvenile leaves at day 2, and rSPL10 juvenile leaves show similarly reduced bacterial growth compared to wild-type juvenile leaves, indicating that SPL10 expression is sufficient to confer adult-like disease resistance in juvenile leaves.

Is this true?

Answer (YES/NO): YES